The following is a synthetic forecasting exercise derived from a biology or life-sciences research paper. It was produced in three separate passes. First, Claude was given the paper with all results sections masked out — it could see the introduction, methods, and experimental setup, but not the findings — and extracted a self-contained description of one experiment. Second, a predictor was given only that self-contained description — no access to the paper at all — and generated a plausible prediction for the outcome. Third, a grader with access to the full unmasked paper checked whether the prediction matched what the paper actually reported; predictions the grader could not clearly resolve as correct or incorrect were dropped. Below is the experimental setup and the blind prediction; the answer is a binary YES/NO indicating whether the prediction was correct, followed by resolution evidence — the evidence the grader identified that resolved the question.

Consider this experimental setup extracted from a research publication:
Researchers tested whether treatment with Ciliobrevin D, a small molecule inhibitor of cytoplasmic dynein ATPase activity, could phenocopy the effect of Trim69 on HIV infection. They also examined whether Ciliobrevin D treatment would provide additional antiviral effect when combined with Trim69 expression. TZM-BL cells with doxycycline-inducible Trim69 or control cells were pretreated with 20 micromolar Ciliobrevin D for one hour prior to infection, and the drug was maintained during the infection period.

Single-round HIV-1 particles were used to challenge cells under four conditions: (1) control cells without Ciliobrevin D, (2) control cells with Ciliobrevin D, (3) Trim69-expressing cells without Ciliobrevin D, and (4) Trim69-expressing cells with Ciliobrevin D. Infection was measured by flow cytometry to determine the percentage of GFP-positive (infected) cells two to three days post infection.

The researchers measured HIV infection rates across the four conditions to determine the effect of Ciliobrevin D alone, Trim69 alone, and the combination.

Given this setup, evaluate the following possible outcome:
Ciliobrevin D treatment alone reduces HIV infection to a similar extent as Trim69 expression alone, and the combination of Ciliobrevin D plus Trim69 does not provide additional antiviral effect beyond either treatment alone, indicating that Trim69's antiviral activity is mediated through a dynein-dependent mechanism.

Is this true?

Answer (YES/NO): YES